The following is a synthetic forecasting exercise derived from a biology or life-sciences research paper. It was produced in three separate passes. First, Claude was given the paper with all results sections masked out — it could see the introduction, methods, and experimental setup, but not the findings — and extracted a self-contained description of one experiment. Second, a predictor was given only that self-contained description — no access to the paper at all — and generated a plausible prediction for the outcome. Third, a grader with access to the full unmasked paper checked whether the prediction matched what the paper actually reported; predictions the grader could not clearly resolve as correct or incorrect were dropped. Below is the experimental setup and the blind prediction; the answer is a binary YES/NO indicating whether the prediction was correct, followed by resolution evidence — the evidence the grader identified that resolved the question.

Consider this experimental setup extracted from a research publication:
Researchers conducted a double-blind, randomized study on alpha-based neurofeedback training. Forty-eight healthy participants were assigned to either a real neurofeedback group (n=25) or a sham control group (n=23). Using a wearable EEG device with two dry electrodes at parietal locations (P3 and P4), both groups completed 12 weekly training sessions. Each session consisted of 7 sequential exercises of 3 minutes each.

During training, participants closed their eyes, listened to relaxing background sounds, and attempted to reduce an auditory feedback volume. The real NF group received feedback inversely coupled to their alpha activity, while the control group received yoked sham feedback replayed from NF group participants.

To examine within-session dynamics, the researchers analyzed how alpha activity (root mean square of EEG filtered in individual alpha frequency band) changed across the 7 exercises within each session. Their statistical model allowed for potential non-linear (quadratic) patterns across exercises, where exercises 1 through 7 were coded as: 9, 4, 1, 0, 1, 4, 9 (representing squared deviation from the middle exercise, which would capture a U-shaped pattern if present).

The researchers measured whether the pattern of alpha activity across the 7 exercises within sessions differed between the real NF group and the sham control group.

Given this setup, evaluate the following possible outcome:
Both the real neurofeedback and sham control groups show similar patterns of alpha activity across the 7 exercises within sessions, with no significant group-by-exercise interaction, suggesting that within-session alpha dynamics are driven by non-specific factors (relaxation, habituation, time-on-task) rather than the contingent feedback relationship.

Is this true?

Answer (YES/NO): YES